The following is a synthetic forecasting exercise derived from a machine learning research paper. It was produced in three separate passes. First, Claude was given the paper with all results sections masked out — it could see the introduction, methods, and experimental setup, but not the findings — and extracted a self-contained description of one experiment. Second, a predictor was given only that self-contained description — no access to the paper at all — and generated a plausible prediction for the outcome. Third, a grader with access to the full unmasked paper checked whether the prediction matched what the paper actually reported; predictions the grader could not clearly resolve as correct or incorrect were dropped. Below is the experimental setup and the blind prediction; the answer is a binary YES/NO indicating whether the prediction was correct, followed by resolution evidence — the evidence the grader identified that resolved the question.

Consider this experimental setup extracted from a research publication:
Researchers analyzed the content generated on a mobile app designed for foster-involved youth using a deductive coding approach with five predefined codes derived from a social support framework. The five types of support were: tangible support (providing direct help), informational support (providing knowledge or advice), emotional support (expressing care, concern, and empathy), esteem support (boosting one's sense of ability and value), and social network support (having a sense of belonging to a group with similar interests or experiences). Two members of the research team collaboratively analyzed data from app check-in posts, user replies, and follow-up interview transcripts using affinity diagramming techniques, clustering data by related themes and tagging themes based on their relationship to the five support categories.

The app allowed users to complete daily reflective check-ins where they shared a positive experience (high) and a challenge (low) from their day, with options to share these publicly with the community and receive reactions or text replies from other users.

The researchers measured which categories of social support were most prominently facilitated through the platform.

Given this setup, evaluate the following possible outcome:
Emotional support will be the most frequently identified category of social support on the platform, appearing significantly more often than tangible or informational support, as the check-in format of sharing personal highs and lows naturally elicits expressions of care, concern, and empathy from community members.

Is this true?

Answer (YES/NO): YES